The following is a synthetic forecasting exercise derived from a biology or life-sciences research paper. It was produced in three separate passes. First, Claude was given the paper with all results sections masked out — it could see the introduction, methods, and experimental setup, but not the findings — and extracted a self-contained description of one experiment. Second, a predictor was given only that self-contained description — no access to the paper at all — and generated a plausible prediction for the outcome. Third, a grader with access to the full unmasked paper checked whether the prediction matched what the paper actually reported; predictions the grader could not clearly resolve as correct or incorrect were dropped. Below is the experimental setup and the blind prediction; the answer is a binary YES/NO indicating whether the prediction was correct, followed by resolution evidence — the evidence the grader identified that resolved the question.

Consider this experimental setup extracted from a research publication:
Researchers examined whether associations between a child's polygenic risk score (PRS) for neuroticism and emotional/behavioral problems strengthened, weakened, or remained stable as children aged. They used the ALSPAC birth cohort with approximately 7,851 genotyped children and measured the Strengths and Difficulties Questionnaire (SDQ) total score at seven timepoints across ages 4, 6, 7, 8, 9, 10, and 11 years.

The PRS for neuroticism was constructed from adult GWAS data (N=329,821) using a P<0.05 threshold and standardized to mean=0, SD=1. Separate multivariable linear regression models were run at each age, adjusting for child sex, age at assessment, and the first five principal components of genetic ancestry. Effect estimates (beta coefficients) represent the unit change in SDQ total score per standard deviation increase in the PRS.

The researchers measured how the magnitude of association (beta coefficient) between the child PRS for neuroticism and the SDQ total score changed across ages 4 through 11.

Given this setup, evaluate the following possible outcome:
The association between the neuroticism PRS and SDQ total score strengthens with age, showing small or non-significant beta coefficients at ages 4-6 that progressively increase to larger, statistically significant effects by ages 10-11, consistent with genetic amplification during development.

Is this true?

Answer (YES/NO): NO